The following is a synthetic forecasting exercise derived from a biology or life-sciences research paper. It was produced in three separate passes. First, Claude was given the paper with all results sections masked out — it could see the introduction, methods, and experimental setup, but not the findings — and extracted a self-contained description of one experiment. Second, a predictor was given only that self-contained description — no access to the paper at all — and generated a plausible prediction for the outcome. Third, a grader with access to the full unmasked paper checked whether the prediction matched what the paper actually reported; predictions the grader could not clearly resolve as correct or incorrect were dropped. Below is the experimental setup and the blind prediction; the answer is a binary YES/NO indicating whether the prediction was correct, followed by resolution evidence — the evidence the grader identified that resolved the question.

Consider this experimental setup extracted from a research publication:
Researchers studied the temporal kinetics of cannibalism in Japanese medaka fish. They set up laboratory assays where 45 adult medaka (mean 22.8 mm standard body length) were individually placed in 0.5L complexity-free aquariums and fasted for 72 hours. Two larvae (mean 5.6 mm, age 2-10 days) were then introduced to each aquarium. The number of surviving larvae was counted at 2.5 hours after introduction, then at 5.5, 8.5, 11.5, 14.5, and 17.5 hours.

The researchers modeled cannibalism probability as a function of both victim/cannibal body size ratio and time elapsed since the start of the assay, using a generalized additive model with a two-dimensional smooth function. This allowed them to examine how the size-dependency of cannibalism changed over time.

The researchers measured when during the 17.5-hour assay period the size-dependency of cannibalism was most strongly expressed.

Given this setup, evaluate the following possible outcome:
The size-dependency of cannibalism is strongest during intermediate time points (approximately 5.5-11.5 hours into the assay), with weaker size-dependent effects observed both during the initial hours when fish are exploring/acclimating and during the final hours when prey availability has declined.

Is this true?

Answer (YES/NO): NO